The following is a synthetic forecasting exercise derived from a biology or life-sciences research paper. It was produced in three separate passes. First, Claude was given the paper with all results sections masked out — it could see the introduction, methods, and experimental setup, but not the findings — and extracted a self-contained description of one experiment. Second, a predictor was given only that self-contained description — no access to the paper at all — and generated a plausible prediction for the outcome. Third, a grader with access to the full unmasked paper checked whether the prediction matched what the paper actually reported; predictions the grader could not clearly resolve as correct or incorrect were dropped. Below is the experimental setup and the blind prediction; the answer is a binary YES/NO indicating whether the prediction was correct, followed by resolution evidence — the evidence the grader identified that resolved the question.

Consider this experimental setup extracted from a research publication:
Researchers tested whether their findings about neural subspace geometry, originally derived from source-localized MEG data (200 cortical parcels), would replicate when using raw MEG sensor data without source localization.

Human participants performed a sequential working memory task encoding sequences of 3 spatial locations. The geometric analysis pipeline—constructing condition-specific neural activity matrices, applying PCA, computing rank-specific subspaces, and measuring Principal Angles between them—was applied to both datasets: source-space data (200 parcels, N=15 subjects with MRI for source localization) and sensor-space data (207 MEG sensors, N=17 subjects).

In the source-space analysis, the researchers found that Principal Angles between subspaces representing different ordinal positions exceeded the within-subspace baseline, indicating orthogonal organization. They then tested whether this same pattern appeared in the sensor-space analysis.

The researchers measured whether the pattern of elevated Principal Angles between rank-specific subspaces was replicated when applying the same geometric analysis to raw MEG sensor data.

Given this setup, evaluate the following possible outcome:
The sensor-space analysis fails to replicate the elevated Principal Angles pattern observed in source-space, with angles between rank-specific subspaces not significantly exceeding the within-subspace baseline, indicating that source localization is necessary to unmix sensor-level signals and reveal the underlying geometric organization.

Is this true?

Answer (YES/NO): NO